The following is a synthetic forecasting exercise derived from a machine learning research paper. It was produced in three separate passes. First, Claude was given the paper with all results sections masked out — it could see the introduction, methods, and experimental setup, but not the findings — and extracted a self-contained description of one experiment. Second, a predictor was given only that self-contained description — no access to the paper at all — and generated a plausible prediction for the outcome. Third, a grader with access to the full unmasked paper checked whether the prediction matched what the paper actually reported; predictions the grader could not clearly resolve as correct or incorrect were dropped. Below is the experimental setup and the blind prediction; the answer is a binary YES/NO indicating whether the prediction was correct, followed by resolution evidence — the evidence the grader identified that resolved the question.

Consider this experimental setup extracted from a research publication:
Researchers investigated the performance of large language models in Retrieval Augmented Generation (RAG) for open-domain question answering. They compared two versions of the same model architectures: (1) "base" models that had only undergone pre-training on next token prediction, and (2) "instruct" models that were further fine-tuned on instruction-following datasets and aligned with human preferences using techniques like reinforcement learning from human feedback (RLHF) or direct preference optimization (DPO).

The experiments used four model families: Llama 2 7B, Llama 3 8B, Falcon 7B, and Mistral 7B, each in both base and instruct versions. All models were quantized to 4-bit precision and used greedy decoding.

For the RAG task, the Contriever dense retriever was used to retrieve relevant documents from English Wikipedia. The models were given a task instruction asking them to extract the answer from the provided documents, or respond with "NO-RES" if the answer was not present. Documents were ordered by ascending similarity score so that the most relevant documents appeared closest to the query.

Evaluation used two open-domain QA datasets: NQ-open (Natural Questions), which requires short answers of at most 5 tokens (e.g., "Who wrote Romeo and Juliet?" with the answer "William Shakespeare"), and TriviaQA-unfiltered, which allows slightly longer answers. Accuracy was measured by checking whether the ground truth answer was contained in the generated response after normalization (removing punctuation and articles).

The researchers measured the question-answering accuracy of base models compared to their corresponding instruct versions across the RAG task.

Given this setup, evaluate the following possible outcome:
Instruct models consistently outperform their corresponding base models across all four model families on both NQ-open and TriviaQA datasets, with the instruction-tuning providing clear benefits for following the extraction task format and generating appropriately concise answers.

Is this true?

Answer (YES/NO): NO